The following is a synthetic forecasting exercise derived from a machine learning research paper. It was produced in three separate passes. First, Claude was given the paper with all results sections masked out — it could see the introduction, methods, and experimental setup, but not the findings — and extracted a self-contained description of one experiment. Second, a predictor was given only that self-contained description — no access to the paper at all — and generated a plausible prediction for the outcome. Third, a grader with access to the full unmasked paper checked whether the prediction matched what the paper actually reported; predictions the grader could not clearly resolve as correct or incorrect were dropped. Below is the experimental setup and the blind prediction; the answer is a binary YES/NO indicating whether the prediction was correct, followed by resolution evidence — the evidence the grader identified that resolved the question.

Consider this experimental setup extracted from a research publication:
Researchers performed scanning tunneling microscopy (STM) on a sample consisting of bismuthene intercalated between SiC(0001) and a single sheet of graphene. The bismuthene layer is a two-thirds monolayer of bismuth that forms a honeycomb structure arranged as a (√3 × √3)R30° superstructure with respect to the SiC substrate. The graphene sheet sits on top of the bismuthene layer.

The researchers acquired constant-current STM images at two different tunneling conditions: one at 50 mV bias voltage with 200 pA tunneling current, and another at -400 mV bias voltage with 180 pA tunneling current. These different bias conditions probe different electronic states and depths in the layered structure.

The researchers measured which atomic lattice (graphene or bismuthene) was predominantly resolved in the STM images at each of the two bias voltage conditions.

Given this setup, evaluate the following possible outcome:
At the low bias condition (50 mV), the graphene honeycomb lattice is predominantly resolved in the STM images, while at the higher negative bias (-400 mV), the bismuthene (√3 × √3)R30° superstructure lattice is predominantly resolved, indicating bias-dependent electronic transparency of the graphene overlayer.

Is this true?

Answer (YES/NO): YES